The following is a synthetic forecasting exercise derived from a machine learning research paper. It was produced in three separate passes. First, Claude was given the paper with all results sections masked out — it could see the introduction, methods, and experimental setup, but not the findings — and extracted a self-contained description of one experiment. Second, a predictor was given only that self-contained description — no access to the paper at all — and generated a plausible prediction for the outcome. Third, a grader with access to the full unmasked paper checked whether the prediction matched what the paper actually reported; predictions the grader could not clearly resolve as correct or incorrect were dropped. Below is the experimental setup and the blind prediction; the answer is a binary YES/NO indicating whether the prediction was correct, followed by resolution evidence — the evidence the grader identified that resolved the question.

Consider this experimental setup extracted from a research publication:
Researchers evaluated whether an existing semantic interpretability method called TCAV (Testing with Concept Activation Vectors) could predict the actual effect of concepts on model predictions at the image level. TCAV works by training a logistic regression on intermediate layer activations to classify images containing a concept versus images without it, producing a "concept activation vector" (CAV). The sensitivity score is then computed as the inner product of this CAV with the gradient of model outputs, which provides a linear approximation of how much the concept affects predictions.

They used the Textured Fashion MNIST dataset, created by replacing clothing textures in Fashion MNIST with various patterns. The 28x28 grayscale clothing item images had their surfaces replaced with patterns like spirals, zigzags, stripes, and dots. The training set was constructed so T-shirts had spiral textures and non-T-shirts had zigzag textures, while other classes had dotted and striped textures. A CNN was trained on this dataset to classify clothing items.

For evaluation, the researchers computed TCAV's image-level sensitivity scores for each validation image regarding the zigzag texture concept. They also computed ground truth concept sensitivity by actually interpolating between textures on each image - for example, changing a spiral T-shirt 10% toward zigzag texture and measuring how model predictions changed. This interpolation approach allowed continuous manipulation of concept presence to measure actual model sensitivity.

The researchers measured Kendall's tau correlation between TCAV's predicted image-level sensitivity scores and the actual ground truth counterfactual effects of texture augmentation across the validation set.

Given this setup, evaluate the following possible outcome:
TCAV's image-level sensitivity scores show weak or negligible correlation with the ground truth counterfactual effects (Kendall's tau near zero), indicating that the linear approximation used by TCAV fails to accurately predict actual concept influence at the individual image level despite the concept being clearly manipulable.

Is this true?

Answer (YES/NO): YES